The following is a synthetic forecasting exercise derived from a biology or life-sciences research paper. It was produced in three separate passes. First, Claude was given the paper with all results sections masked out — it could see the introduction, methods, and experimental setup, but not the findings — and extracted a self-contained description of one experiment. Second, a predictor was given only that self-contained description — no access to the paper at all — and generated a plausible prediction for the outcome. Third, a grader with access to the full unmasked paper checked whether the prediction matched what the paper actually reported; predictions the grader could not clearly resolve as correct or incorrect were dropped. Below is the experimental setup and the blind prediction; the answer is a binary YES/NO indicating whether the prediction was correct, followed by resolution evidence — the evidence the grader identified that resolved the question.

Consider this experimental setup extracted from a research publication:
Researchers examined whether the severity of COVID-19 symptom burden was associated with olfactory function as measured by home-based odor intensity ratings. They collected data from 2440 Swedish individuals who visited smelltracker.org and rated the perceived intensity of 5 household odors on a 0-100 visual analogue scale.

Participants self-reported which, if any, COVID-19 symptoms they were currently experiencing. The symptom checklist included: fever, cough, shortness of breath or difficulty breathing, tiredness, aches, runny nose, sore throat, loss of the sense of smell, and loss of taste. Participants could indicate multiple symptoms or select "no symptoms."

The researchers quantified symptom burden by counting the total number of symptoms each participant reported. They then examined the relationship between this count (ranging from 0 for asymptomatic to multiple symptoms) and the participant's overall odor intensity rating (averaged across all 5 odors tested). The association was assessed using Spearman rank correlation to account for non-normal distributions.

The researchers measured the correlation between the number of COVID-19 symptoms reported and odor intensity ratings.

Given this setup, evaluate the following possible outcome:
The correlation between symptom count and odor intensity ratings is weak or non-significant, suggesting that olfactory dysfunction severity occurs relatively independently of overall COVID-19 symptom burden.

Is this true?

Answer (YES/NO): NO